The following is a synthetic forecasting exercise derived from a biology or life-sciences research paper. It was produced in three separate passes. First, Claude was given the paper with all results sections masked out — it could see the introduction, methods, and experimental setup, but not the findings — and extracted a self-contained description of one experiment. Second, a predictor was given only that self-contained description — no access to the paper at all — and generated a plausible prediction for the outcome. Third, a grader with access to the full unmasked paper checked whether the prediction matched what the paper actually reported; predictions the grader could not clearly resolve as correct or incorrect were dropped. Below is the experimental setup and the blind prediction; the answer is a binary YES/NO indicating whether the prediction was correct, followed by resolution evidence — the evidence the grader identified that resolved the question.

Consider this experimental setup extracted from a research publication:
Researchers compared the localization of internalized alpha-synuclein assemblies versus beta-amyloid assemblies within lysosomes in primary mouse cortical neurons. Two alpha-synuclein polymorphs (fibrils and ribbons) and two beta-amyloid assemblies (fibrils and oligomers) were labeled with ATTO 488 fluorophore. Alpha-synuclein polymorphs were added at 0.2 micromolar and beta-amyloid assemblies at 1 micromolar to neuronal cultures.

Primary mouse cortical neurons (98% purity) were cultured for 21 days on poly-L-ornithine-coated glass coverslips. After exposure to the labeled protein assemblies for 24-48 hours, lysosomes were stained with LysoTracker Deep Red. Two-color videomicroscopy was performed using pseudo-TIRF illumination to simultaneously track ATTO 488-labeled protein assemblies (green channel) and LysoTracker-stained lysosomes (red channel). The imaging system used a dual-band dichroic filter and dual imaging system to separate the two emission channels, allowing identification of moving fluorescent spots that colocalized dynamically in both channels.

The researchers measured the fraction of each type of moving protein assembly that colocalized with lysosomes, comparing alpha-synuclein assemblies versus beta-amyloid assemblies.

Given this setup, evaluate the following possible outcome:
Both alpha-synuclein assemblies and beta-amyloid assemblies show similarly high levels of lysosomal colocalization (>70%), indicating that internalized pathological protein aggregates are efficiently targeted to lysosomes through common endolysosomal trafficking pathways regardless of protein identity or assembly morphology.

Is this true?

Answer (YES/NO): NO